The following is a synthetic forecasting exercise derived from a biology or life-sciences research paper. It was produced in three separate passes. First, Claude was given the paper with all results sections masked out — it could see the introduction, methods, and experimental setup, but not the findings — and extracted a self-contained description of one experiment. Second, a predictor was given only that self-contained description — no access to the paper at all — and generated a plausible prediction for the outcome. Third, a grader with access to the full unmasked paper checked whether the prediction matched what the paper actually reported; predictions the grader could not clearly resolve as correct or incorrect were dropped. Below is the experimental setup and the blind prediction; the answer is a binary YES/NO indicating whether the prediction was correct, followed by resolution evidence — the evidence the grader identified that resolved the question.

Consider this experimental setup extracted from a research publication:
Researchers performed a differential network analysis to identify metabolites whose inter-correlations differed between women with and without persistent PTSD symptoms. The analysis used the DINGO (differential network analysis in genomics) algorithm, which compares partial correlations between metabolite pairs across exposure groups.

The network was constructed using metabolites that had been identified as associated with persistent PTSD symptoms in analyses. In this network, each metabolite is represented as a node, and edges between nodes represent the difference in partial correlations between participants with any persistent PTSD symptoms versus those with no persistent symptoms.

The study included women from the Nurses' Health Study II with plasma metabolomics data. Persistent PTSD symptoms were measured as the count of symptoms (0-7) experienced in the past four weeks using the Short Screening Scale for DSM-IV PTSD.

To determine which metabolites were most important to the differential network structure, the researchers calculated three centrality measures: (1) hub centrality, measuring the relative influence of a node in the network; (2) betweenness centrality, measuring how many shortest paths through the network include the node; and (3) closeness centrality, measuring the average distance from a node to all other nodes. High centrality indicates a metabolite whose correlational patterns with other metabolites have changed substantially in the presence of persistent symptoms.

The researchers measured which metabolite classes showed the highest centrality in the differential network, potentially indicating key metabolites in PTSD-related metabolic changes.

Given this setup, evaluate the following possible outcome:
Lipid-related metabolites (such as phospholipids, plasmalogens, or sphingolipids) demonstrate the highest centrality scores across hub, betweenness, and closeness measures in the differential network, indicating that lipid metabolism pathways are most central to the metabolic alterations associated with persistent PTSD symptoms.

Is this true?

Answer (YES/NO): NO